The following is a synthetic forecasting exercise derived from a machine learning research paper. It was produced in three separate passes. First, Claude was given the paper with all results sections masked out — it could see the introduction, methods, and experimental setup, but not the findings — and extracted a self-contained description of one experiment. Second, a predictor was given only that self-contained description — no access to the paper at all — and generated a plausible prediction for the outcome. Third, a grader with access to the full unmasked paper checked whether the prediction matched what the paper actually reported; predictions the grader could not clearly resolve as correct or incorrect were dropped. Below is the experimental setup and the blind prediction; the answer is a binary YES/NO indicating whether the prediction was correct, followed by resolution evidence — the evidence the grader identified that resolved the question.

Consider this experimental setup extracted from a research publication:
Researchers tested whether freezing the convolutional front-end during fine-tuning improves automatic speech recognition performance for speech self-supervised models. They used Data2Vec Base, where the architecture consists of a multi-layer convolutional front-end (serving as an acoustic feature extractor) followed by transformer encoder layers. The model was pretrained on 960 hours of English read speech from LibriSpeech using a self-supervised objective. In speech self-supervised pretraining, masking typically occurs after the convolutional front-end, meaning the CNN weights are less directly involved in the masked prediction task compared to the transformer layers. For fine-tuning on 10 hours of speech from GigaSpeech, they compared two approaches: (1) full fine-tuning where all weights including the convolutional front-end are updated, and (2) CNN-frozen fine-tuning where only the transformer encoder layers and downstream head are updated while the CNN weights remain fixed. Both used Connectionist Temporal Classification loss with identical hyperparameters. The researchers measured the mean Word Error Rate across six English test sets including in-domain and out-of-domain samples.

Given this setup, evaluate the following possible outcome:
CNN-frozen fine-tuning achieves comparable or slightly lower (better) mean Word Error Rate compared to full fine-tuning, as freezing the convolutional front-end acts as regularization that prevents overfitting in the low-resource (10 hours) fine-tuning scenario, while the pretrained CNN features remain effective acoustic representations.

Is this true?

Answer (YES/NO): YES